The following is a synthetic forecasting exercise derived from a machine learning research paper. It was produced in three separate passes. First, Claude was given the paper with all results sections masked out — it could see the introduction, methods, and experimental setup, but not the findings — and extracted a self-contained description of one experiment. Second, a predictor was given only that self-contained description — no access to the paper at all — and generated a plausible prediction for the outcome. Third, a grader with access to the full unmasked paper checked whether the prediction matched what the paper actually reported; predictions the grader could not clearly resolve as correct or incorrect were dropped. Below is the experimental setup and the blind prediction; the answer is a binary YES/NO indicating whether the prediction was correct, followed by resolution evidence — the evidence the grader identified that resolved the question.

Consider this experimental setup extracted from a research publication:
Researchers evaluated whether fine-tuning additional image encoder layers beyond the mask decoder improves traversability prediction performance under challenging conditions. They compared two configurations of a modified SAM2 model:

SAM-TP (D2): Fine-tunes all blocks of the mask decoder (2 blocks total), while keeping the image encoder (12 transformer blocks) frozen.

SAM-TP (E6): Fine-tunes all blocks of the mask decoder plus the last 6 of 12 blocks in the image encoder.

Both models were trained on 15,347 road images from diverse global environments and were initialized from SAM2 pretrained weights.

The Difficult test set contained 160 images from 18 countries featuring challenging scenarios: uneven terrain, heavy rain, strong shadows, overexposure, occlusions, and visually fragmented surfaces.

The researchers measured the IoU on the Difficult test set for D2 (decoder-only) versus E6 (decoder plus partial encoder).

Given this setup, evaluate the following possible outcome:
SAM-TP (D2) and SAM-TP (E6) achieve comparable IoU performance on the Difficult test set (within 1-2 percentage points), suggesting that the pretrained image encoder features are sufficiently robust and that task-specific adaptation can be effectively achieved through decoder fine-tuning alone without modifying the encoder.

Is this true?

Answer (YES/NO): NO